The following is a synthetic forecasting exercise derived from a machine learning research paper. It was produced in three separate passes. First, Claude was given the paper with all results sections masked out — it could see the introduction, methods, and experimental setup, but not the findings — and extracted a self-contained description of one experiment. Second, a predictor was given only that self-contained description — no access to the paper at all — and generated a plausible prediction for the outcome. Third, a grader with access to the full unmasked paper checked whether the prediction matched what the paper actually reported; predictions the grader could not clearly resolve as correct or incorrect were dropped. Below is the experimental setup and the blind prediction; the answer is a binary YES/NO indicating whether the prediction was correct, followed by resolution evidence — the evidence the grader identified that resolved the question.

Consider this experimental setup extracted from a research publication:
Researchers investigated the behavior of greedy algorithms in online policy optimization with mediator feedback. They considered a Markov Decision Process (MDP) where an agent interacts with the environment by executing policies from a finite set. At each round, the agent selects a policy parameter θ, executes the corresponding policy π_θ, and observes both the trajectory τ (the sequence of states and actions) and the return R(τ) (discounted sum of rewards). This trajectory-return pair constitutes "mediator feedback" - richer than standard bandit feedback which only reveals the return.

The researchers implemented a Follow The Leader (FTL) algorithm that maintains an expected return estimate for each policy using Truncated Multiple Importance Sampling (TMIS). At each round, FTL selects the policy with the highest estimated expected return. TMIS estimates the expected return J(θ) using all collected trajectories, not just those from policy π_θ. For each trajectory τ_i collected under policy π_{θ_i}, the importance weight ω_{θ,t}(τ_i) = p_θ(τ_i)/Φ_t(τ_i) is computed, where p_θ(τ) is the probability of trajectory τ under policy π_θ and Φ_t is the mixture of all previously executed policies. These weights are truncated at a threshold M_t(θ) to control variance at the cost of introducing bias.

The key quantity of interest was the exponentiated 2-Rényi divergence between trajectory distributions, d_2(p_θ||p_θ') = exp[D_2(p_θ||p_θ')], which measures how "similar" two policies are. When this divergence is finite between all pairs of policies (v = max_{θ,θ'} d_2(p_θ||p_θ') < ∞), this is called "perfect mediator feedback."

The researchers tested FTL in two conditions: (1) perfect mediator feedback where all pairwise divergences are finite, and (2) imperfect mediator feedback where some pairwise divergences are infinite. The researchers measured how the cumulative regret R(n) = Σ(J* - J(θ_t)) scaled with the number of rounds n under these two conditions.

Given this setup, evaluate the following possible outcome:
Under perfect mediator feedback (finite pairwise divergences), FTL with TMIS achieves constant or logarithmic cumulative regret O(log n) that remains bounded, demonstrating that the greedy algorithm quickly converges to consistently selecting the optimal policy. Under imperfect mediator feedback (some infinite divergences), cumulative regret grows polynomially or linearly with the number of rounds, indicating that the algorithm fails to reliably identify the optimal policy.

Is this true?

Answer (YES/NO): YES